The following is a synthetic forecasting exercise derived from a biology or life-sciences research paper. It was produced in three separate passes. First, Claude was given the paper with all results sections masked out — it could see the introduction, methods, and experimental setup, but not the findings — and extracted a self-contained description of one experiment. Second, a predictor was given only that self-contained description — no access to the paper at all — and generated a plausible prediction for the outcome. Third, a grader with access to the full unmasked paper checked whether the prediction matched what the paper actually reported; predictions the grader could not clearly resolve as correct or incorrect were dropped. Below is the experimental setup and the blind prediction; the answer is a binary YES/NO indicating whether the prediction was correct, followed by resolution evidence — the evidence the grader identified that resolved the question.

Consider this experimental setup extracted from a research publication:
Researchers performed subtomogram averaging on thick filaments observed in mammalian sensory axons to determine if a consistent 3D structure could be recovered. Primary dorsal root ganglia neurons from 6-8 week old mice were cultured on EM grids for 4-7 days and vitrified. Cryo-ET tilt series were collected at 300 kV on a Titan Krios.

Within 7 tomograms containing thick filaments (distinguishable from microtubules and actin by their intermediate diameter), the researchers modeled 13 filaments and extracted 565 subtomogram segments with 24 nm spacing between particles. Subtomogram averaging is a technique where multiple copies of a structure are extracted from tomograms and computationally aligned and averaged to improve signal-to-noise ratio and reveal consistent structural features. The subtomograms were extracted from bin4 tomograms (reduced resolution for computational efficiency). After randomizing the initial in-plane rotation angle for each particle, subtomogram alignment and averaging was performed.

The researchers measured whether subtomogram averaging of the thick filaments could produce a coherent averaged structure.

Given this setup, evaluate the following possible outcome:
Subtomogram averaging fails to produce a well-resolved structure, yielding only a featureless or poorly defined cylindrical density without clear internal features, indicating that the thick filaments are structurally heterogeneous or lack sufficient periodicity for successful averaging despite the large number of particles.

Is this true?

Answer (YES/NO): NO